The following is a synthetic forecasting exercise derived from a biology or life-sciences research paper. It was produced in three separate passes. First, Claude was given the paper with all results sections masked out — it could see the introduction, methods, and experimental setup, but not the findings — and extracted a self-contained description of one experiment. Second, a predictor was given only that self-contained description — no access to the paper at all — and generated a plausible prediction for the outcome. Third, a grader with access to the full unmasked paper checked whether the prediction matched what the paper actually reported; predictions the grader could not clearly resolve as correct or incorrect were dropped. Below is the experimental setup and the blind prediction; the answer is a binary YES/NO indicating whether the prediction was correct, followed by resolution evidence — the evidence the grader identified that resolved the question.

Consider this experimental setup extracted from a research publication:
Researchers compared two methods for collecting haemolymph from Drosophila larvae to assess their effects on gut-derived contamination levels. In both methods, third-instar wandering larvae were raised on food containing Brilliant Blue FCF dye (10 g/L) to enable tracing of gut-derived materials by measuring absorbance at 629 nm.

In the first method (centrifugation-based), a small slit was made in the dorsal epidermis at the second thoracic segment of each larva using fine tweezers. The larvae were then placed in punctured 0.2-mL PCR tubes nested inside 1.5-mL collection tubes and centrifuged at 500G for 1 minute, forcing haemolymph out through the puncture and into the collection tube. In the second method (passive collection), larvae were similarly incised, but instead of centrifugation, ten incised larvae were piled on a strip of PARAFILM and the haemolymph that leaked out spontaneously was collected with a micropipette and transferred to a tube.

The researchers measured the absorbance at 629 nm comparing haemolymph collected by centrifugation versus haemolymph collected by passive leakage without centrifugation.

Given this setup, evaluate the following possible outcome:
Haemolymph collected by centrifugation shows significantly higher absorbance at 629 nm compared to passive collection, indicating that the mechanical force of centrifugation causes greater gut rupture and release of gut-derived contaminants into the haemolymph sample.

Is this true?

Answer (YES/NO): NO